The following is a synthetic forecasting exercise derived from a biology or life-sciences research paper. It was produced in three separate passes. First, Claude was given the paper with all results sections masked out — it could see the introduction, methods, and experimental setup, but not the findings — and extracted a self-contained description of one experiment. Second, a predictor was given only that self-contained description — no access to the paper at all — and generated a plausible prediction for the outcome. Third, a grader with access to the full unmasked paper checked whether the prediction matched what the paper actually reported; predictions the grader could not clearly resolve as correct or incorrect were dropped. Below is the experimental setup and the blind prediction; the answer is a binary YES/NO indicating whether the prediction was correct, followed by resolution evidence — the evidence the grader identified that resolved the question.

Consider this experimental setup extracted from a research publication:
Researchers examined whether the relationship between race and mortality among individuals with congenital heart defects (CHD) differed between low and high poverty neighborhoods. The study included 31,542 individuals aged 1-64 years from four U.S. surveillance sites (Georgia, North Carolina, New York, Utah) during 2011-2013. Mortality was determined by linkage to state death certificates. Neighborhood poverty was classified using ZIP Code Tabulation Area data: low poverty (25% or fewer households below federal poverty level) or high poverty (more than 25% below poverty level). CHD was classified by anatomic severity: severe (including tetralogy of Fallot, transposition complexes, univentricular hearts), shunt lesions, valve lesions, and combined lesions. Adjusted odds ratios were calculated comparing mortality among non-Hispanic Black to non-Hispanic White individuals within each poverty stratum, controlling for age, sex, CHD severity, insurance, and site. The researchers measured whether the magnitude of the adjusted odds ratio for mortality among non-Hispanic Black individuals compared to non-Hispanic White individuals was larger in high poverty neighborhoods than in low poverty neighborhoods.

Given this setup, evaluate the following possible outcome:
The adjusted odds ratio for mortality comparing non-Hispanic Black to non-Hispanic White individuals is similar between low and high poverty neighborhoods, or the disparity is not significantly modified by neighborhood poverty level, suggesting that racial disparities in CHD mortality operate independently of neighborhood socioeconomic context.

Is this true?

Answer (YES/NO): NO